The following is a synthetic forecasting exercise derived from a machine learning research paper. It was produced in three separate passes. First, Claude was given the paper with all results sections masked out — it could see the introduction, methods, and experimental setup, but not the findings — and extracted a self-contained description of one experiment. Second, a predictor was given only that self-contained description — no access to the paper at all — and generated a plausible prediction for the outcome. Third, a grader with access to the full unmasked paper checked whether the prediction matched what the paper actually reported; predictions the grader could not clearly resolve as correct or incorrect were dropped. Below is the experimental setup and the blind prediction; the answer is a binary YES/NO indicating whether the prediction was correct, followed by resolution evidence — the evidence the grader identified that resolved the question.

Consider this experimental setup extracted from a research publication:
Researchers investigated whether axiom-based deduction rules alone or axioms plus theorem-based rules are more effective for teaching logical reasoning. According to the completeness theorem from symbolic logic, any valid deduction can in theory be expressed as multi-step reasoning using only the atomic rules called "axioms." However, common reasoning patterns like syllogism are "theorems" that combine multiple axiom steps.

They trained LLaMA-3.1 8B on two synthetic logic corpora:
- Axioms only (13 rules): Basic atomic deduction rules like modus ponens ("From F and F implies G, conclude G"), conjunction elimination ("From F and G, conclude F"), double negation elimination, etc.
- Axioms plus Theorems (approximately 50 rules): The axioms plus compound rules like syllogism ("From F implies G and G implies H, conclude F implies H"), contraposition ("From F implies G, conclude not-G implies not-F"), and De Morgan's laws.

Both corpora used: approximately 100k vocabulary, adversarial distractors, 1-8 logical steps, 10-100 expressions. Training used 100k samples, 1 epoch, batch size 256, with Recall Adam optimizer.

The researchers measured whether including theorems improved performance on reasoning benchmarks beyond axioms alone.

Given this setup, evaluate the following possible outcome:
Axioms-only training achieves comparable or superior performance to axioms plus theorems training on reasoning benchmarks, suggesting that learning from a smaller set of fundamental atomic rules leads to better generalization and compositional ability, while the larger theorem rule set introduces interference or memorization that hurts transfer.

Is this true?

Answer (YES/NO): NO